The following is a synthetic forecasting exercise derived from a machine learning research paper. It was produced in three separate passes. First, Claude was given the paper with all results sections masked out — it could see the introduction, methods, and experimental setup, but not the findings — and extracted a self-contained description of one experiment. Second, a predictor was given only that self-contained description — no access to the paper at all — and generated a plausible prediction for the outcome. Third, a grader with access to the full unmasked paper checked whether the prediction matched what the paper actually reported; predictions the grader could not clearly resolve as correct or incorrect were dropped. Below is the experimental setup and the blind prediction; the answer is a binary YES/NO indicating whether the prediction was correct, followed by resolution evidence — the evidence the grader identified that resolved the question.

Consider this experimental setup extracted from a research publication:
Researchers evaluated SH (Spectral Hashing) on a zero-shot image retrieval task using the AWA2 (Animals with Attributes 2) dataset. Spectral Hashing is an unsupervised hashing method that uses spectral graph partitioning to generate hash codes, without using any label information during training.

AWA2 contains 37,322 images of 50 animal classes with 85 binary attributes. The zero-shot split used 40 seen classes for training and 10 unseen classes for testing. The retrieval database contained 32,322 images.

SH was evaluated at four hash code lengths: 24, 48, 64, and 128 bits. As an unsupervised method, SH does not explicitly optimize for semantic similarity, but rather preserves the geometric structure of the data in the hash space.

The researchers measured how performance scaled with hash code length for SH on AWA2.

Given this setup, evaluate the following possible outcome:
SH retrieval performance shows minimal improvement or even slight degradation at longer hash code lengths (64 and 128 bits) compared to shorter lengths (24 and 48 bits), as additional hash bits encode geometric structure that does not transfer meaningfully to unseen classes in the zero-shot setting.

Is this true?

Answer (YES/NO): NO